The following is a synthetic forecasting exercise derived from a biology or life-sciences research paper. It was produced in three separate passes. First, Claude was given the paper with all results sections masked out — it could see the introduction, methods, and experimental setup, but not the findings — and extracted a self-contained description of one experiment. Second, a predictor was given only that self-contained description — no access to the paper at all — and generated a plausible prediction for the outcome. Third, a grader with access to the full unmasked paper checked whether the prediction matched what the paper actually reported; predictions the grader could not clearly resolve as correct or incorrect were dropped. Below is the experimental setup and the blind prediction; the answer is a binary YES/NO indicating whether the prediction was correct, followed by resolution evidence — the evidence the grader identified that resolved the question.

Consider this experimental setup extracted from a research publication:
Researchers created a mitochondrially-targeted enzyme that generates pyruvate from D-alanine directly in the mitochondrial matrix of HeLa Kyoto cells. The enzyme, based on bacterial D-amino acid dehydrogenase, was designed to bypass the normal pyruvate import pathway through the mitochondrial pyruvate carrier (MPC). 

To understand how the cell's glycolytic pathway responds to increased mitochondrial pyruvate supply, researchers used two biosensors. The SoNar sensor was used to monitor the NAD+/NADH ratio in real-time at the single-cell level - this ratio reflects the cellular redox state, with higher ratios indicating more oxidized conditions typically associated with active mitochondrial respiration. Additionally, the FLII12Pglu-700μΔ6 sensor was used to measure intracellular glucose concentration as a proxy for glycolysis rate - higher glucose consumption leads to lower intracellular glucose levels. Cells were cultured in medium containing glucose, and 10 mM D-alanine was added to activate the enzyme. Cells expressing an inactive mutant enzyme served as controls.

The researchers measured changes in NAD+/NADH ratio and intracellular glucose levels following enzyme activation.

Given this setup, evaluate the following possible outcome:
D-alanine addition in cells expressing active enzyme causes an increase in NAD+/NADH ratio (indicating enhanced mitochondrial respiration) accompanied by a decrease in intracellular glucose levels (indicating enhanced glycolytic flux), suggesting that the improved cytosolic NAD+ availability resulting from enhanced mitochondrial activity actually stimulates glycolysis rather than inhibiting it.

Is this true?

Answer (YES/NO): NO